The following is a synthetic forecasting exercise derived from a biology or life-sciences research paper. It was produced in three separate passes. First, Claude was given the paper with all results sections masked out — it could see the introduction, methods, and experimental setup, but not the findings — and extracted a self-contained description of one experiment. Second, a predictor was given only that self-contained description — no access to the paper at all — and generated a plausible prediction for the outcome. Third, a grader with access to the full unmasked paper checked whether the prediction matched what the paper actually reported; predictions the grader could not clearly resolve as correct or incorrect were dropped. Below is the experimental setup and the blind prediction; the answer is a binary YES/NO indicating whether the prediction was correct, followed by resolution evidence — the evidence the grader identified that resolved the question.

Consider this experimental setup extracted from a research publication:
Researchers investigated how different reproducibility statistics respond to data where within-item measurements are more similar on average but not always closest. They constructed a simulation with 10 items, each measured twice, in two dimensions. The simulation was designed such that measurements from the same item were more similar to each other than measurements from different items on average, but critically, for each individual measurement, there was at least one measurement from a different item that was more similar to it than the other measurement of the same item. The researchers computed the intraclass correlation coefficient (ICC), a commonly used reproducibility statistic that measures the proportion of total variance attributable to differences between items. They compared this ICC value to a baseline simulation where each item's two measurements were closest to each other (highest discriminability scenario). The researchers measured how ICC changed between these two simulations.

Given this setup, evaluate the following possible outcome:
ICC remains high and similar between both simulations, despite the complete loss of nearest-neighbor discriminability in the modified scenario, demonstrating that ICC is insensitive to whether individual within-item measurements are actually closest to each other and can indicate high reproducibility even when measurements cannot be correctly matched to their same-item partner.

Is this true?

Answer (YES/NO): YES